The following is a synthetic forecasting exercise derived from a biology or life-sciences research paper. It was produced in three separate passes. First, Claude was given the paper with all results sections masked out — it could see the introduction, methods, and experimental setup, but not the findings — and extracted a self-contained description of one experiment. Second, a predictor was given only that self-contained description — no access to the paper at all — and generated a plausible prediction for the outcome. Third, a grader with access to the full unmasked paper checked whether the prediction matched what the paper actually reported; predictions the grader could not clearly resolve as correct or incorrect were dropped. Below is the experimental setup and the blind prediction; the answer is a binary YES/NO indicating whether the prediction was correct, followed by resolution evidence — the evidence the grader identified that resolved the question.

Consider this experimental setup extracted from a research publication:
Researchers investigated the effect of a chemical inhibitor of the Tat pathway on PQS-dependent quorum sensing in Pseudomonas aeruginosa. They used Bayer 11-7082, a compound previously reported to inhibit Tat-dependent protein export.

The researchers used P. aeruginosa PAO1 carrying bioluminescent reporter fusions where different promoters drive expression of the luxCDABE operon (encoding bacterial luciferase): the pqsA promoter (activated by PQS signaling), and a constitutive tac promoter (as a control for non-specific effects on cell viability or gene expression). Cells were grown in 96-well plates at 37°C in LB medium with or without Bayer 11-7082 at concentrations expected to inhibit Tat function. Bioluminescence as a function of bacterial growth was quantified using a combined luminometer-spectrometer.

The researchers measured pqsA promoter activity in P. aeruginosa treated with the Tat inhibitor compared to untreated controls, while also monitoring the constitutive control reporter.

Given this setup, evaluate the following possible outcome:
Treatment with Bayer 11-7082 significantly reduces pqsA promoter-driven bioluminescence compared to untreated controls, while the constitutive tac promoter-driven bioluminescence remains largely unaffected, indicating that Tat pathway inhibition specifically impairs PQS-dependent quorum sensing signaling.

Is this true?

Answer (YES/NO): YES